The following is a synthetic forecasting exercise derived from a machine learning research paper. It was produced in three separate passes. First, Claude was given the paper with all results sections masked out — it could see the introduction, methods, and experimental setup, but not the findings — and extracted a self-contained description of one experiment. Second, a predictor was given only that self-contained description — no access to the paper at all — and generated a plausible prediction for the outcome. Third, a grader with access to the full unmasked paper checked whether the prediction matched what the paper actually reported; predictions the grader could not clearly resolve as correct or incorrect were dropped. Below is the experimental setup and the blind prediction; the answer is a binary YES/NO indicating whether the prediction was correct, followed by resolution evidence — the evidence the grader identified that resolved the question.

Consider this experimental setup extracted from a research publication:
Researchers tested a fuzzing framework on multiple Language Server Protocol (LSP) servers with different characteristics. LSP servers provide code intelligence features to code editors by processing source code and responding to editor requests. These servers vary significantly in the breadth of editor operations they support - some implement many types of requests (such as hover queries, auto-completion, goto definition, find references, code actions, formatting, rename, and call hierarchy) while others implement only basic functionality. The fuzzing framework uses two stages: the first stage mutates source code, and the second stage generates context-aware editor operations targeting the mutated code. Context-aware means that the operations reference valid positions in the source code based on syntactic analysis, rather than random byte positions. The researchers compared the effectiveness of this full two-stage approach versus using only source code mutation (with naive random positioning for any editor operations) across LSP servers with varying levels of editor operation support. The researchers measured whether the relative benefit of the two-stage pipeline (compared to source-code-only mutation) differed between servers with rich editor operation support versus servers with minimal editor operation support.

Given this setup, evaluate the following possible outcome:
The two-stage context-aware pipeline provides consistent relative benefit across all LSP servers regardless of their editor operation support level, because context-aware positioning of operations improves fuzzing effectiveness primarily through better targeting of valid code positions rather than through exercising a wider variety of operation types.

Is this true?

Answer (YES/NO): NO